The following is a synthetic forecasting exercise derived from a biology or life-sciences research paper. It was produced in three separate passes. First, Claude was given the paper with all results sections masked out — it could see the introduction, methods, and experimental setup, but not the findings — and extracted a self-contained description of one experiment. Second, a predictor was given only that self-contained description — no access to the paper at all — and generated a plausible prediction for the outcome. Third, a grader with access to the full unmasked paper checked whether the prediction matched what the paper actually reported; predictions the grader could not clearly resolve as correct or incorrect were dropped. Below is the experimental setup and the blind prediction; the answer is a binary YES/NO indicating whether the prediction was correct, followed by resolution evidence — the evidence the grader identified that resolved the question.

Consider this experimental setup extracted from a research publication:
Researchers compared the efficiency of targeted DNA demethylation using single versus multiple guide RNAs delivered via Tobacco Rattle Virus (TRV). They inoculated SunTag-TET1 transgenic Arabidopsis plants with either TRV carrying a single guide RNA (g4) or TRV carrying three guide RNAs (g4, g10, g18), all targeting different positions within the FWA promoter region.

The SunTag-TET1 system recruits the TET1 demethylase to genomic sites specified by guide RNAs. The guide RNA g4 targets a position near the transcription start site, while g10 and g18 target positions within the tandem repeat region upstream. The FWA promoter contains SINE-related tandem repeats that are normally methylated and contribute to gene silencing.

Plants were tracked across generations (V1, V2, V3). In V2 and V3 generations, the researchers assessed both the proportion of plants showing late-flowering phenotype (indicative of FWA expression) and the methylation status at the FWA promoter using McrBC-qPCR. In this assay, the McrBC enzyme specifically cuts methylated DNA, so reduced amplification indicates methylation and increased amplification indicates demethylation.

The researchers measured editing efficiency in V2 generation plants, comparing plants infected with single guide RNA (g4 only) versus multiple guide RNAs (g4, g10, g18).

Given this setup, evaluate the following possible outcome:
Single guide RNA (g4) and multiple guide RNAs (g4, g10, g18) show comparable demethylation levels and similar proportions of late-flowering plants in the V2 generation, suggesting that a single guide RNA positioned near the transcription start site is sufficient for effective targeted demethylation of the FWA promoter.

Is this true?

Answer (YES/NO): YES